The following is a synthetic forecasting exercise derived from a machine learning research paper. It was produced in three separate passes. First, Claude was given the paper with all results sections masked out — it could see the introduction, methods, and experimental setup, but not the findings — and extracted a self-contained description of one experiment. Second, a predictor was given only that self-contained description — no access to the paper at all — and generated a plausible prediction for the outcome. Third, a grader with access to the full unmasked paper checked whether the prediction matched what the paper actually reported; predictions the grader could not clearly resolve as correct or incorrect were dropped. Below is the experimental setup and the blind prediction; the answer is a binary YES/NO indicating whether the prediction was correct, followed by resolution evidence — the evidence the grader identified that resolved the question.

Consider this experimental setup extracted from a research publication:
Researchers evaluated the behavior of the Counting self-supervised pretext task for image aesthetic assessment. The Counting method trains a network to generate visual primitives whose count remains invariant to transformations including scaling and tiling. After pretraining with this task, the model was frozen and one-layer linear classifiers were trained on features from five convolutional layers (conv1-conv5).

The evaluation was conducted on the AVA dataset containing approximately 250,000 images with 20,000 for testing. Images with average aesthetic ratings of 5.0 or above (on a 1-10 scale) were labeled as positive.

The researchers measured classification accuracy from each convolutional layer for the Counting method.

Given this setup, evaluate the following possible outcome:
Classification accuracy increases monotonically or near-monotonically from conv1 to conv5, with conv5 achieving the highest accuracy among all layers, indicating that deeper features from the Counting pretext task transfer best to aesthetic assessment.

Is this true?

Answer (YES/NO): NO